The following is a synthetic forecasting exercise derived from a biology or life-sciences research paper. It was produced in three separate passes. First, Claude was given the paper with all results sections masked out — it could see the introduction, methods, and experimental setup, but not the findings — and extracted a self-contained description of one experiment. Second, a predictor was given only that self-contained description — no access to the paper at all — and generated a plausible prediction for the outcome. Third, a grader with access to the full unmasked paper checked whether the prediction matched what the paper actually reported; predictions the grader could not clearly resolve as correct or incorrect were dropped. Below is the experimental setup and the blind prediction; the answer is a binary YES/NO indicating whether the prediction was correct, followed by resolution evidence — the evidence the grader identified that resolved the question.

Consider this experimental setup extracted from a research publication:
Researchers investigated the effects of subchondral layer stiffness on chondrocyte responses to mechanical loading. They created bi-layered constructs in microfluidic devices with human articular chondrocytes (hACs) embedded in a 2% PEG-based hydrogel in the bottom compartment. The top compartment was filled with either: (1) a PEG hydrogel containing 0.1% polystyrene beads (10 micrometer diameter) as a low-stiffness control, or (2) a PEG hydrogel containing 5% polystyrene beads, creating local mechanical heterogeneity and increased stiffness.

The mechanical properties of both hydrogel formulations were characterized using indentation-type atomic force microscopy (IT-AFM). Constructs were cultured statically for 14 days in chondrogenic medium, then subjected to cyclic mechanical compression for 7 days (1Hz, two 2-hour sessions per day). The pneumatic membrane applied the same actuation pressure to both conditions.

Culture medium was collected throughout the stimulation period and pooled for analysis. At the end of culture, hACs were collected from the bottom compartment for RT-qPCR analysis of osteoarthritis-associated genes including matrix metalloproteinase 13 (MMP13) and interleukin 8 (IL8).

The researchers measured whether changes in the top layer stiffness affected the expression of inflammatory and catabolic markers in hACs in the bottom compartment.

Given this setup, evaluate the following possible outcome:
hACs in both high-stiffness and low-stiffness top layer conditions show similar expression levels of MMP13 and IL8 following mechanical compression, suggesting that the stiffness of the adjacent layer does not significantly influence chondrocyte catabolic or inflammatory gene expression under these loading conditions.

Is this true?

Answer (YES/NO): NO